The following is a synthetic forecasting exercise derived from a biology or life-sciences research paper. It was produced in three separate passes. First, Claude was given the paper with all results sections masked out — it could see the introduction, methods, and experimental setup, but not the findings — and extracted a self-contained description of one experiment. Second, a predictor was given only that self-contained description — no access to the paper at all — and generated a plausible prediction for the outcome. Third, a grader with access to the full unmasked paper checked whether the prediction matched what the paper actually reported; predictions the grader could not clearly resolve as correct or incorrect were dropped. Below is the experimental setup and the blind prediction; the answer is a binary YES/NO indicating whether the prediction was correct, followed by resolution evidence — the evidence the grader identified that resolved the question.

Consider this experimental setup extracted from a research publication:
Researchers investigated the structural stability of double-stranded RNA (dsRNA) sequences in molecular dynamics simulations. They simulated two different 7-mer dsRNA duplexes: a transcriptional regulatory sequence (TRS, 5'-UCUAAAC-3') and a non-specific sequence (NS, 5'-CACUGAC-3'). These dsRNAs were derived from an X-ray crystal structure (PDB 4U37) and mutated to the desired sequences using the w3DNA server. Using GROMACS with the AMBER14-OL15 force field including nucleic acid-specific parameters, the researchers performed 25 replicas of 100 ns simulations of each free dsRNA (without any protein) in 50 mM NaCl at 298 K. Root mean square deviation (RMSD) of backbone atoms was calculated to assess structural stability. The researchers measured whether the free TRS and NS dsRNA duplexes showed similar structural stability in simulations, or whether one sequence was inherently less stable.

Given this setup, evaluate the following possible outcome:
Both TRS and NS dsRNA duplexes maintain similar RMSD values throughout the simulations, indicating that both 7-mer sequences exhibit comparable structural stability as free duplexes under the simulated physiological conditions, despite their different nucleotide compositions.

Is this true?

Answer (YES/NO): YES